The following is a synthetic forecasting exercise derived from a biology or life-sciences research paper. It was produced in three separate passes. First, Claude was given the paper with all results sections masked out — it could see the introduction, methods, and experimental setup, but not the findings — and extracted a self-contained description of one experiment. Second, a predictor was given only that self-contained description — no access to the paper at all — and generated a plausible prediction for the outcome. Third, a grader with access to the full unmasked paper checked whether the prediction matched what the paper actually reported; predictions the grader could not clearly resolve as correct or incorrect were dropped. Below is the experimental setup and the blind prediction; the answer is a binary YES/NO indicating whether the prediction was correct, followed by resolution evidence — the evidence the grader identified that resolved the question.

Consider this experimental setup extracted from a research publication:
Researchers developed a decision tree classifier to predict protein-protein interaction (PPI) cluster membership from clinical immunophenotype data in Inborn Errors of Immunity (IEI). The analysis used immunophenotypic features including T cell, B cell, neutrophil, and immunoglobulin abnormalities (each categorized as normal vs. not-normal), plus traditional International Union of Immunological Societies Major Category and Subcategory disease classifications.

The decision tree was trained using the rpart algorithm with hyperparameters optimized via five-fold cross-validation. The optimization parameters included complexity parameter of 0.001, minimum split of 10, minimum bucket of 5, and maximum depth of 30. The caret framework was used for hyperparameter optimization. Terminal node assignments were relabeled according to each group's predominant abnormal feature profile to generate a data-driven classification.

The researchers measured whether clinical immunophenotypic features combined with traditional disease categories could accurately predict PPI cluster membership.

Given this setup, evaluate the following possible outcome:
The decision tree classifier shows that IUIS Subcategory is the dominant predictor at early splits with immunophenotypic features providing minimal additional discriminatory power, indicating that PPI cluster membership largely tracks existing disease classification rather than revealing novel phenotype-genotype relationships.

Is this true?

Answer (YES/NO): NO